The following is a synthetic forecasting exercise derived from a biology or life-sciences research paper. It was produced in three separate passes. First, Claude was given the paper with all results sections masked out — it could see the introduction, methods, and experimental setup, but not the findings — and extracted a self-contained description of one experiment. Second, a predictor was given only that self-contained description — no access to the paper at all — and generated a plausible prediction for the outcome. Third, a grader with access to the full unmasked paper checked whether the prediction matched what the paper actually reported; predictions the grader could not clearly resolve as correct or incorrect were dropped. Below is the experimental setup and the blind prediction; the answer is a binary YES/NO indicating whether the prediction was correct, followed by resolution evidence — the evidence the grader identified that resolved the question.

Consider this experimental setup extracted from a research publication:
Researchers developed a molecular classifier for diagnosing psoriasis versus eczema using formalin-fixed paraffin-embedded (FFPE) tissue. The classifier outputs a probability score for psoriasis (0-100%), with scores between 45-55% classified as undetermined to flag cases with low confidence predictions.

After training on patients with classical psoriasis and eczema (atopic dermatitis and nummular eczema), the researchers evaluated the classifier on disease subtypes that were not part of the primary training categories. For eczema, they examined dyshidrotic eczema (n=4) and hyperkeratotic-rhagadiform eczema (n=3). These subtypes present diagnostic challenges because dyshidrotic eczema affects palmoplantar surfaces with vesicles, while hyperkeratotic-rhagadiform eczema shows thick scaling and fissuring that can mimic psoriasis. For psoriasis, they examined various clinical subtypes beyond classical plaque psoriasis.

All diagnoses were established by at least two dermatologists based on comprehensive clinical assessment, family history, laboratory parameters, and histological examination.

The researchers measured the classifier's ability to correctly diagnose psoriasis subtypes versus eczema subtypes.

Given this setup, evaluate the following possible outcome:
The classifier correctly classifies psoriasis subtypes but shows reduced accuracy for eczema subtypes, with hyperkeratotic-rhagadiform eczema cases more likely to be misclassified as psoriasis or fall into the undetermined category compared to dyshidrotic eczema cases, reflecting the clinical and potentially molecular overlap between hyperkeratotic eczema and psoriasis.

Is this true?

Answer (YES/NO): NO